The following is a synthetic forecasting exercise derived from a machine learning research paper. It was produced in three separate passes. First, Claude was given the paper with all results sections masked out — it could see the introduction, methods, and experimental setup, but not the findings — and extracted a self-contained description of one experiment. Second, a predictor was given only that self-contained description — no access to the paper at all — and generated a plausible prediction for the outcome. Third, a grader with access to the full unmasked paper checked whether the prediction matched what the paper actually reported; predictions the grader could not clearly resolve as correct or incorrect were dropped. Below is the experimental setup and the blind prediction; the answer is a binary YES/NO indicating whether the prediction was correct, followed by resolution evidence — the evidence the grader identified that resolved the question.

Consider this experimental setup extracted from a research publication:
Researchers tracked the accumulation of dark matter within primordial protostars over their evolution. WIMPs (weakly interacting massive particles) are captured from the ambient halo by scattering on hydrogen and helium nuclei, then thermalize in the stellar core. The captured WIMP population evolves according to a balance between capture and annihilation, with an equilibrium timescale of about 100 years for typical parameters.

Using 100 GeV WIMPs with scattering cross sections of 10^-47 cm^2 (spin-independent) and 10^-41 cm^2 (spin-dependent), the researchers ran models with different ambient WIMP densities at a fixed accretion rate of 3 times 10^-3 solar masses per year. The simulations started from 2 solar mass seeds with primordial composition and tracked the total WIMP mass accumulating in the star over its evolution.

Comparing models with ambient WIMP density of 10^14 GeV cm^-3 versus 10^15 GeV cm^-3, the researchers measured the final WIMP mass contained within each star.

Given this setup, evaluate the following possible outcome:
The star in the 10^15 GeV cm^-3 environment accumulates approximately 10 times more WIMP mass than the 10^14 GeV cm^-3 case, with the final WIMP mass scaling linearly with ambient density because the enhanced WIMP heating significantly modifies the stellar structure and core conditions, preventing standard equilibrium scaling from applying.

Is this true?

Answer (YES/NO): NO